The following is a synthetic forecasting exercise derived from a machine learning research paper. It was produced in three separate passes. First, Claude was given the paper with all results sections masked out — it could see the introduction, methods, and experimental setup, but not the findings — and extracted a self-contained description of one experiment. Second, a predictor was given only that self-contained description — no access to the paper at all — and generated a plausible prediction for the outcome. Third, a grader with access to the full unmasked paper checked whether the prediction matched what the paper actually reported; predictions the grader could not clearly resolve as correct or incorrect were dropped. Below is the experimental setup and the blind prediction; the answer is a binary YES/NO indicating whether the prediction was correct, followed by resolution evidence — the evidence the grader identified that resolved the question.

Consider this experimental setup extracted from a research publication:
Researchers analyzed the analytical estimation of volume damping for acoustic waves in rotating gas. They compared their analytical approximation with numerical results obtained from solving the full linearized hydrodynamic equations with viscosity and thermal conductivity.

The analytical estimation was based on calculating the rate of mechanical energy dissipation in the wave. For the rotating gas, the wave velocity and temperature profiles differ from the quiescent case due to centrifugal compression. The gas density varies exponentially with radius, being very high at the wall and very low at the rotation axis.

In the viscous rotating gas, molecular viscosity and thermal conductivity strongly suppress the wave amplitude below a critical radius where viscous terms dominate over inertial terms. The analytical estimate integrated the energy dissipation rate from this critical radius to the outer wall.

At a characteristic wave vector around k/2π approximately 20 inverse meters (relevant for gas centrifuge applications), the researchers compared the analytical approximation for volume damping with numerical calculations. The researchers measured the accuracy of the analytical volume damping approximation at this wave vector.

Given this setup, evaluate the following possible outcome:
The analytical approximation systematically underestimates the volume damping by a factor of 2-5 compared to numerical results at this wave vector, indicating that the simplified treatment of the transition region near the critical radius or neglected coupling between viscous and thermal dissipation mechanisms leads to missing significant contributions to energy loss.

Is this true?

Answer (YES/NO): NO